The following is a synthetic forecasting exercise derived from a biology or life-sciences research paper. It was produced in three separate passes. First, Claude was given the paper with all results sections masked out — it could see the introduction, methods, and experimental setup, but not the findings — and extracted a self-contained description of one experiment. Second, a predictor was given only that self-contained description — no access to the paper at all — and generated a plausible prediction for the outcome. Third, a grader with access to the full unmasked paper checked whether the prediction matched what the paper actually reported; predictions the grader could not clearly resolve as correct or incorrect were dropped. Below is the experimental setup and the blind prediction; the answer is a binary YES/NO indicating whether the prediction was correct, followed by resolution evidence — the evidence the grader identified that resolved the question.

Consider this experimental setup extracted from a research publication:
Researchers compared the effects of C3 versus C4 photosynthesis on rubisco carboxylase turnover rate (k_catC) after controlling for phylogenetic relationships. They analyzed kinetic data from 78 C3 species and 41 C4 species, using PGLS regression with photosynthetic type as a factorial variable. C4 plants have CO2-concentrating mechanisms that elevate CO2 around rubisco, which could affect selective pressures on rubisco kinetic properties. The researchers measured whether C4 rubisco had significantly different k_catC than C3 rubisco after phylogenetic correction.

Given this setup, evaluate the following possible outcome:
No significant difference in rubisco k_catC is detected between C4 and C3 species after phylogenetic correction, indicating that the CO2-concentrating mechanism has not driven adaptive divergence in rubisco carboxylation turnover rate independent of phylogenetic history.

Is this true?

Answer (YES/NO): NO